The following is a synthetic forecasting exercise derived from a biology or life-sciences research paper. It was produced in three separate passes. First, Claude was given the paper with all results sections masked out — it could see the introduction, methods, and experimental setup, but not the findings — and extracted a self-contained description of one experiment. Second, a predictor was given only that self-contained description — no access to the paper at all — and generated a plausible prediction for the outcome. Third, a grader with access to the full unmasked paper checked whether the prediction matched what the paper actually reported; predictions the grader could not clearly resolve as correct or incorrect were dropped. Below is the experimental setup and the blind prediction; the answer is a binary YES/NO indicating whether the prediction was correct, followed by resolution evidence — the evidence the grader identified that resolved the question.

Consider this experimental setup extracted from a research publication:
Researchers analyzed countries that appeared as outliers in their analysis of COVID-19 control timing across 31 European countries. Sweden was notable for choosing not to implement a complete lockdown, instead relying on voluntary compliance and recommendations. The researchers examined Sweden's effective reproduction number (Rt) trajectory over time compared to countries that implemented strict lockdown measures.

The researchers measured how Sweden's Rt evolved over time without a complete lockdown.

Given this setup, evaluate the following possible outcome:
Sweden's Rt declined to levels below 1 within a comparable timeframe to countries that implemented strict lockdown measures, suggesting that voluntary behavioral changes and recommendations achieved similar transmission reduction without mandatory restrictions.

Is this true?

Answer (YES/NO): NO